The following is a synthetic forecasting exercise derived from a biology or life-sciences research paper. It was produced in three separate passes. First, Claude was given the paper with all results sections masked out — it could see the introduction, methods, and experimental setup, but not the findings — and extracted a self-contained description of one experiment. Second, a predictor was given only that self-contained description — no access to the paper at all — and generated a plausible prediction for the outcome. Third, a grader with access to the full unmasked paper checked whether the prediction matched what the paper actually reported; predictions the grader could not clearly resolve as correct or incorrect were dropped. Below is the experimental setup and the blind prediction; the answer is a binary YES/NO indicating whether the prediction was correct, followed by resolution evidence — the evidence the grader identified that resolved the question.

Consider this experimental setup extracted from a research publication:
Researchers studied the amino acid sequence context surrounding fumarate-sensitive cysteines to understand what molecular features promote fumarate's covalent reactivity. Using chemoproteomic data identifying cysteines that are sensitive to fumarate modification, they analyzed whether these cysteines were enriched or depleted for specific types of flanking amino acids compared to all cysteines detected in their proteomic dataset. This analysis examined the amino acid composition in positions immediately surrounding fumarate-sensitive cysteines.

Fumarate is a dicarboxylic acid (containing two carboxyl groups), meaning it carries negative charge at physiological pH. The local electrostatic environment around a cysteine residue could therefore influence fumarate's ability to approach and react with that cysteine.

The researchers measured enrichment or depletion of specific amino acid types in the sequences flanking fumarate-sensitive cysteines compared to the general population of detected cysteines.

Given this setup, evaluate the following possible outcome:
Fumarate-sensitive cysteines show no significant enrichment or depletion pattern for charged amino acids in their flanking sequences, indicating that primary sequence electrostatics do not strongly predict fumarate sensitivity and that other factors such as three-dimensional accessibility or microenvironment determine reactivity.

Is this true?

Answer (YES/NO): NO